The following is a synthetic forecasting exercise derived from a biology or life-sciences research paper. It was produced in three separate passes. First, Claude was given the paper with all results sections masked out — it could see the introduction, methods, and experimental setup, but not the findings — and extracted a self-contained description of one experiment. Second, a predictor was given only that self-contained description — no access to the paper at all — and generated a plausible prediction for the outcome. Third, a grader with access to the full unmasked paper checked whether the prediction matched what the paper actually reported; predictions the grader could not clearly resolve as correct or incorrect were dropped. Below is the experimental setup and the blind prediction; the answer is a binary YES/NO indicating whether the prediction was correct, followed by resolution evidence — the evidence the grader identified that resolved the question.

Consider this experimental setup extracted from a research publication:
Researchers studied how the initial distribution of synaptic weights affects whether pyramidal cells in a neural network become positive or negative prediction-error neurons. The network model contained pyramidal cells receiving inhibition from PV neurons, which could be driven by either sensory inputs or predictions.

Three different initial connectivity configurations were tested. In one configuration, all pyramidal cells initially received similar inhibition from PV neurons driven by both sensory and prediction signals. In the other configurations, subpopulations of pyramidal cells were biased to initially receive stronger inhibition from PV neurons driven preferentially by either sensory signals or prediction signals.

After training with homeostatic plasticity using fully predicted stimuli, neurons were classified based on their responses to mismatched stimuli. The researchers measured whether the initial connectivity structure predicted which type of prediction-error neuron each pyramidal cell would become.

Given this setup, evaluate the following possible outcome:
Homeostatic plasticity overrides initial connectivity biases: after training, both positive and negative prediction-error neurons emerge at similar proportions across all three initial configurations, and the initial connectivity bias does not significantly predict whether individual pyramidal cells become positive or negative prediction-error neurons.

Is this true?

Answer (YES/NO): NO